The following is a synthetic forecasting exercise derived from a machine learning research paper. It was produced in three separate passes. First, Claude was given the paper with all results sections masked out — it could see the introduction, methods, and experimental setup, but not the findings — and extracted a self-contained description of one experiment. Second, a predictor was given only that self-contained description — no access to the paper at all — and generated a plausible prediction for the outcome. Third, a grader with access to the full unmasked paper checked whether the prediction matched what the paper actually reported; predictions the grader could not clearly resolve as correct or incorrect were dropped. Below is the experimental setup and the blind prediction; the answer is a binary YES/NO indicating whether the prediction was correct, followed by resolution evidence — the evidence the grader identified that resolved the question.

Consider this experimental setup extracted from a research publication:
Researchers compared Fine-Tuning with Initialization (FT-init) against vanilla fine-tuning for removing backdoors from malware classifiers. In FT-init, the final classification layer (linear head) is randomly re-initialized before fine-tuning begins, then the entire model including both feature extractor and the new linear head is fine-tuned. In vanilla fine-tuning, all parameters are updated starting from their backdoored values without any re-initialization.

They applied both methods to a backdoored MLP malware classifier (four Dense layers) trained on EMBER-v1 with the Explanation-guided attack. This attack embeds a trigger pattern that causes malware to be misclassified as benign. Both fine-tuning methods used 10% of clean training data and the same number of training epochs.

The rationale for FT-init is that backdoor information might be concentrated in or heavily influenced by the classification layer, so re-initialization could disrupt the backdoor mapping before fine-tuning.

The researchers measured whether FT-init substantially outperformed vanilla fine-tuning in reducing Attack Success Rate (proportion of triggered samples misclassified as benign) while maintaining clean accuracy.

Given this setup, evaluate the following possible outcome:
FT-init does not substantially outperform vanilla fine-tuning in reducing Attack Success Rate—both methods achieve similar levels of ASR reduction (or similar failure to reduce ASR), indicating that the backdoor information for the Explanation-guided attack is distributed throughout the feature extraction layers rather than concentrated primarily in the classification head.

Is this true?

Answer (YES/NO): YES